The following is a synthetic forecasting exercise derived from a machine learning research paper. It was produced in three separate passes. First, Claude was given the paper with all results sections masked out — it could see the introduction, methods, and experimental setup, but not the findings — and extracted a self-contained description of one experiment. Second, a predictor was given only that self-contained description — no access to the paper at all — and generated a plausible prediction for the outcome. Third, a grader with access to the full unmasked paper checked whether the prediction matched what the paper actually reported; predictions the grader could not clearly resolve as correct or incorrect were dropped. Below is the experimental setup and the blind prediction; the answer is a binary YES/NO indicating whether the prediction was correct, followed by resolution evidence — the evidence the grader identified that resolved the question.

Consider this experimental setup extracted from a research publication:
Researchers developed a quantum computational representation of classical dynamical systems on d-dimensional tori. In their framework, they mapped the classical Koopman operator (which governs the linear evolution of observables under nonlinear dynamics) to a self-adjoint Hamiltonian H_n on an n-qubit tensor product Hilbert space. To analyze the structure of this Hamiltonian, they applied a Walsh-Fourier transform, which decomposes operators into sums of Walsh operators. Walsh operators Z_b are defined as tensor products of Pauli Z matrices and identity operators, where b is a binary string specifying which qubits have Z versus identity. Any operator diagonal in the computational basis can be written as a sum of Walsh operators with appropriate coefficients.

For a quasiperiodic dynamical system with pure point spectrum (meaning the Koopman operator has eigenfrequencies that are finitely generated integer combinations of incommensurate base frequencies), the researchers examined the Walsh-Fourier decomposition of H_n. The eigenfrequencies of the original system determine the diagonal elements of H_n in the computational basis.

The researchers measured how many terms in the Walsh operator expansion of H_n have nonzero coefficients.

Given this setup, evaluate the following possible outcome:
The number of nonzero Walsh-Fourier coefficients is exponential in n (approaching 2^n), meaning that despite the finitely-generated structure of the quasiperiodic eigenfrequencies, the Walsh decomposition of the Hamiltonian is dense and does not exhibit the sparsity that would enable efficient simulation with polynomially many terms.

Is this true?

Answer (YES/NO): NO